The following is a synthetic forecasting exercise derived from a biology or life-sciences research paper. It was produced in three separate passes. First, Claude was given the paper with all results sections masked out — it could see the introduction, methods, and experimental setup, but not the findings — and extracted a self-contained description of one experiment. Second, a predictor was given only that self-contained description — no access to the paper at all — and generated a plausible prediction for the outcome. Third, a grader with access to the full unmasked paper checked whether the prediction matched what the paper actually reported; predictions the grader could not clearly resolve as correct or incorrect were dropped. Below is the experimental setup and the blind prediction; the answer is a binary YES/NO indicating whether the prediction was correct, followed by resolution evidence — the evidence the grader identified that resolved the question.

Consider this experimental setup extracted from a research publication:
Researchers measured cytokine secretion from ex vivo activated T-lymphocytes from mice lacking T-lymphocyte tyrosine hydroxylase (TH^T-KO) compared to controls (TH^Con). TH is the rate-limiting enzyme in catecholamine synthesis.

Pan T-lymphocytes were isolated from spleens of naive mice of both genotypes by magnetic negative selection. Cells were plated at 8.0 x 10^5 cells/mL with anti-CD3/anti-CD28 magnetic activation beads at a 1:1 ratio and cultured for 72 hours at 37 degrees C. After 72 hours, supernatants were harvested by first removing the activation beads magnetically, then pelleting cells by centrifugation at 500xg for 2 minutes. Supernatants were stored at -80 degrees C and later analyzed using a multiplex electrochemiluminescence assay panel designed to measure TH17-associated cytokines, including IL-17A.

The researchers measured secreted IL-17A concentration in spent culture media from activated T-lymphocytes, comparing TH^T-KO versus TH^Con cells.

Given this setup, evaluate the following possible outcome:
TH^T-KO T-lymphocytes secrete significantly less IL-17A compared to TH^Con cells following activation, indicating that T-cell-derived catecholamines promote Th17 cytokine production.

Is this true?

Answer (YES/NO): YES